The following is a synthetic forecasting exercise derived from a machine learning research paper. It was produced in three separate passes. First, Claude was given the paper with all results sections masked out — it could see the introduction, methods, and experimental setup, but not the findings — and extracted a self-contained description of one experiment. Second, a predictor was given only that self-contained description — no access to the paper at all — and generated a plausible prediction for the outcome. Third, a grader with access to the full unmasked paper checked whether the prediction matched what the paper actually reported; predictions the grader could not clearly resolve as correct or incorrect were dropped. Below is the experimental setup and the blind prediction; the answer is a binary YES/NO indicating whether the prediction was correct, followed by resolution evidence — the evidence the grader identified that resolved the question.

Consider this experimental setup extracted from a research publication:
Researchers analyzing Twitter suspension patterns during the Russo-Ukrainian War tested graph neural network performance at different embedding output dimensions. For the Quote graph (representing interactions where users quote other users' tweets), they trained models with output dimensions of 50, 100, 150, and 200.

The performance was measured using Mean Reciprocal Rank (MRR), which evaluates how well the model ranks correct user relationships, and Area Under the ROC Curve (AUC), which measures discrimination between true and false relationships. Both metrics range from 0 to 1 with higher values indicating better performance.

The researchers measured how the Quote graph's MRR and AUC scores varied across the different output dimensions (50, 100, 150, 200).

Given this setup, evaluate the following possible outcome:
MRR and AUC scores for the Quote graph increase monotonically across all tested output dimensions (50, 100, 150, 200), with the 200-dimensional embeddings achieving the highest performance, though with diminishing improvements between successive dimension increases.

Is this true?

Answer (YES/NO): NO